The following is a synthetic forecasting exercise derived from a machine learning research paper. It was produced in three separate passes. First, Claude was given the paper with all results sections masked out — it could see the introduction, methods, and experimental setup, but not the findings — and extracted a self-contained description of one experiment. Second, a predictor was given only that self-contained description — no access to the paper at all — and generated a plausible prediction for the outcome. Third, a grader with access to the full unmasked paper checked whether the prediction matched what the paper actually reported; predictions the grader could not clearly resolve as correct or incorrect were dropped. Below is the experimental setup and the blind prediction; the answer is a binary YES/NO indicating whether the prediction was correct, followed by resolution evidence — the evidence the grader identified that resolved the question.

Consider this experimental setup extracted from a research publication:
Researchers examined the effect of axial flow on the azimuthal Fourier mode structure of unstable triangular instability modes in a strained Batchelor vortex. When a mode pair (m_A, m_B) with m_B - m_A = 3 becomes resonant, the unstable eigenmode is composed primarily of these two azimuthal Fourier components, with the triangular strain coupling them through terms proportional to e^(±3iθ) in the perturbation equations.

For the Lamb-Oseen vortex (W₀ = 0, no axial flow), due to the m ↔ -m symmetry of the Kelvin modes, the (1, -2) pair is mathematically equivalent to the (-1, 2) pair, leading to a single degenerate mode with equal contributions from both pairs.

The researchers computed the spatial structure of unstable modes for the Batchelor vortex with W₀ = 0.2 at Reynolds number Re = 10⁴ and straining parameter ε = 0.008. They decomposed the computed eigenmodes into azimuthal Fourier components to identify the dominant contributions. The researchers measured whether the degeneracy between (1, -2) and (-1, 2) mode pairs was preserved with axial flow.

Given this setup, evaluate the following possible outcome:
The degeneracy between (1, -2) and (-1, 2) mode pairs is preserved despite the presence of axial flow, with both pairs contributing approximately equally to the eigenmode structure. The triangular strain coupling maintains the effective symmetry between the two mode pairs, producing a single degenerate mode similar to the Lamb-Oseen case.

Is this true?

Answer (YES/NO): NO